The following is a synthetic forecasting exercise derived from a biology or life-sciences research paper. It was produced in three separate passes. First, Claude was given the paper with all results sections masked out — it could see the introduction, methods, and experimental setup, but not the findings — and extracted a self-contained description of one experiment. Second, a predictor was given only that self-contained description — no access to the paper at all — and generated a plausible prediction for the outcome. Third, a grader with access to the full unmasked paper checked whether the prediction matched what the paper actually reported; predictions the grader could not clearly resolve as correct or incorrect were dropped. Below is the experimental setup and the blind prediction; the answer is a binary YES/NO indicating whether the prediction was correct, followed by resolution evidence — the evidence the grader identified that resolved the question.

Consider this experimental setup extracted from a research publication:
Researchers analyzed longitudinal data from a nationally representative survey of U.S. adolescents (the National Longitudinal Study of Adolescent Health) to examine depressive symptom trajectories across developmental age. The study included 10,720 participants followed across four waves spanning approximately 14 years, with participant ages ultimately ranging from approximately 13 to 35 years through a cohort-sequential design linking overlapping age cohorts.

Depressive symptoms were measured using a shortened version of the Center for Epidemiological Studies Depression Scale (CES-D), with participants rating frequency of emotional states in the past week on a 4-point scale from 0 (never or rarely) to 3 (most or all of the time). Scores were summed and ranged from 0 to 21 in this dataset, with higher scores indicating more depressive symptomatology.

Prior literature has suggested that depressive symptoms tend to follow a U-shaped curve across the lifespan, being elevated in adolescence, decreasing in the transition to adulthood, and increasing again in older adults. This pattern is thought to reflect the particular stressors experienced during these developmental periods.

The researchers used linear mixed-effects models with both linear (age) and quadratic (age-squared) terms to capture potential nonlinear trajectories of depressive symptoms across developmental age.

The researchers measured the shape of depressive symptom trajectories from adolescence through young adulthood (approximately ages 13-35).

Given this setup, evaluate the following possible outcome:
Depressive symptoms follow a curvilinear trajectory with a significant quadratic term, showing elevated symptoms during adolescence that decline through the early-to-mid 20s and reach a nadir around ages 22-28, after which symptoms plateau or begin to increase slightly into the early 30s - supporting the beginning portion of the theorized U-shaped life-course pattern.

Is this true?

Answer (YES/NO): NO